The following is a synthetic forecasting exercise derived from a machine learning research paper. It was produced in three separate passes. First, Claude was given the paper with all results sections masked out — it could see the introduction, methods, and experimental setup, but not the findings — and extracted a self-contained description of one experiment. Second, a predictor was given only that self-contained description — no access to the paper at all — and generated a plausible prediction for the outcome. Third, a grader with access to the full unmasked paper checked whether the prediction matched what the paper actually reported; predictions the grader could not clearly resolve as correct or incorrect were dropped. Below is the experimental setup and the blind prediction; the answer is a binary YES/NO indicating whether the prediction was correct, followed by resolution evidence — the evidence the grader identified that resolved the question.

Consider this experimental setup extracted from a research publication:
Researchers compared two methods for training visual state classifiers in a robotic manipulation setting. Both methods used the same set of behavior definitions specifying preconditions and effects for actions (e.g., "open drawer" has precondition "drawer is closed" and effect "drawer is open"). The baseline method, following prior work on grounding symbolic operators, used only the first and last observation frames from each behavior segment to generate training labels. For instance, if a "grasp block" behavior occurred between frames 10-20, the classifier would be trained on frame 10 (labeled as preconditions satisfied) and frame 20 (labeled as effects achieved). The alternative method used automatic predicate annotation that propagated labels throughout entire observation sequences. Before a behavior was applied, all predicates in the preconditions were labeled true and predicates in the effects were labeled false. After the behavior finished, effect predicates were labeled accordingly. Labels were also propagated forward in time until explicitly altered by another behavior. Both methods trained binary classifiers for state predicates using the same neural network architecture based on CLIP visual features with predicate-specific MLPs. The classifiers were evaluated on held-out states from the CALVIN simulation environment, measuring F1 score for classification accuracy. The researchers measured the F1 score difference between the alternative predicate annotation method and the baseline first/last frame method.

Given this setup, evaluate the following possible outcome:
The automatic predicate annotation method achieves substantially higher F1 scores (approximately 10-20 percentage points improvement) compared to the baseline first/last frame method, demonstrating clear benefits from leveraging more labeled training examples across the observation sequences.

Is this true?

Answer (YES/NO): YES